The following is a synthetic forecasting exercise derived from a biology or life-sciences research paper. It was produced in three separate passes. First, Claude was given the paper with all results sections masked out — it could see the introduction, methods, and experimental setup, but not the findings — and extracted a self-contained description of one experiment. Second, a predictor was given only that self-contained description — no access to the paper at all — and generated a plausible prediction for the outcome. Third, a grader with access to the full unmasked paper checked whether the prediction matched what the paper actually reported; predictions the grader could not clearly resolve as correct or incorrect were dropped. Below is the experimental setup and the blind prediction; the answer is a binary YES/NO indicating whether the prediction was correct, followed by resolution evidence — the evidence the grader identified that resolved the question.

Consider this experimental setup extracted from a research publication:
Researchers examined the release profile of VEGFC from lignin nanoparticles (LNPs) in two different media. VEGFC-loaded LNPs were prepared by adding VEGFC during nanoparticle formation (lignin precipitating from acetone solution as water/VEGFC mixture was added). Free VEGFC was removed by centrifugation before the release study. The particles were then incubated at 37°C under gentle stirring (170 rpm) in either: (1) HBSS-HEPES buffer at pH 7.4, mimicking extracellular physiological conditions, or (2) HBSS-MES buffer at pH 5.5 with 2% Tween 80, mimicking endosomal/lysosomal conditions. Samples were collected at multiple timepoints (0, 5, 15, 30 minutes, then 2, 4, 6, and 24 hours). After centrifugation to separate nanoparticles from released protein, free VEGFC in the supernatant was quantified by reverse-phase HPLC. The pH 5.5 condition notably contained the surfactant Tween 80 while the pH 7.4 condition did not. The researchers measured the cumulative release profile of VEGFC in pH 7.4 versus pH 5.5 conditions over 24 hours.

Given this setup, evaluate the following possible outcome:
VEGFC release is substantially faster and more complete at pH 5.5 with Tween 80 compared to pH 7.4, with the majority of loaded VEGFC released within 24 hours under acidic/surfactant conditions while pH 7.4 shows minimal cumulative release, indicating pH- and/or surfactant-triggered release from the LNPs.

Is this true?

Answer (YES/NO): NO